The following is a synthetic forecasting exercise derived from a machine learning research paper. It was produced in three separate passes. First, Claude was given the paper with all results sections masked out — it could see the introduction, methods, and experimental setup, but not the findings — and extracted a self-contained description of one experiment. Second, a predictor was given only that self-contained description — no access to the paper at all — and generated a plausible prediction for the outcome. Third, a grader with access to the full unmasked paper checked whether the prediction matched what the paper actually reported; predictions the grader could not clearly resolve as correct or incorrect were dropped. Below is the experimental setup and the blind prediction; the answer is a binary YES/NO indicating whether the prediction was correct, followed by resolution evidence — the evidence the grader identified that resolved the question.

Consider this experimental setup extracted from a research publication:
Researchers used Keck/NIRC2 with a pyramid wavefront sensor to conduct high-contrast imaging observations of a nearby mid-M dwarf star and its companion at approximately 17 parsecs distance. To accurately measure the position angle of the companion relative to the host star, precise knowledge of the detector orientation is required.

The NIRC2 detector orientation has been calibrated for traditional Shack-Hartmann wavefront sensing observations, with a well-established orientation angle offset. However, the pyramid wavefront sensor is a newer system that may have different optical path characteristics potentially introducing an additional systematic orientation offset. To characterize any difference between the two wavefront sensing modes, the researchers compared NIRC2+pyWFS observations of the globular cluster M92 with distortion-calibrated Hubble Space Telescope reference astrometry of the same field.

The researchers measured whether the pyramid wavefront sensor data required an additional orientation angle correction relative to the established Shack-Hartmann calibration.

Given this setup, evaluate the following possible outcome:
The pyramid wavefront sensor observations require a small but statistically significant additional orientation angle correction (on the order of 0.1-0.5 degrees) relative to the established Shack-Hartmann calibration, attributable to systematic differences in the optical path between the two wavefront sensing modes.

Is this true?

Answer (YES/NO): YES